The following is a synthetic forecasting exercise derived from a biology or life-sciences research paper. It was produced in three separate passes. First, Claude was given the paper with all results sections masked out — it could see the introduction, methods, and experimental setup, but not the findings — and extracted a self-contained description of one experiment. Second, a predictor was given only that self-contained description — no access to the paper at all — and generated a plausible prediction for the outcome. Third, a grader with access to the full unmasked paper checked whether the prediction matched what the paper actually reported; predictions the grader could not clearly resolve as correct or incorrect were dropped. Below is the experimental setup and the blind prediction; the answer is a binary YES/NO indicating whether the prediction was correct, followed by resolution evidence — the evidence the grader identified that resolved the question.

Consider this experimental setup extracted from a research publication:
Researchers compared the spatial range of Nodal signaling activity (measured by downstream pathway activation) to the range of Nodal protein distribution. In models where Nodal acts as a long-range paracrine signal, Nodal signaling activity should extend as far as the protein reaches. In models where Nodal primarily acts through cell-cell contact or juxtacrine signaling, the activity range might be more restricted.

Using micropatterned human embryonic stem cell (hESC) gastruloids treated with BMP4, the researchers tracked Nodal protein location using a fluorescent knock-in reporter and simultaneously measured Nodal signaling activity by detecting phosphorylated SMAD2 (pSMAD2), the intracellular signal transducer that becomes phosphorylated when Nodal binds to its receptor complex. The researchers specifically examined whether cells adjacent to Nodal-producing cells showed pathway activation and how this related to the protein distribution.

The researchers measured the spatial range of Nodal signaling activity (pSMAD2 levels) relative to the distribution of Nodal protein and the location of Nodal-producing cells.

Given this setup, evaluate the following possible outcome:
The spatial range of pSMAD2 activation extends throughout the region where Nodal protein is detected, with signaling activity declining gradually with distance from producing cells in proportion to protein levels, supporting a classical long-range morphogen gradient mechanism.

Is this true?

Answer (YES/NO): NO